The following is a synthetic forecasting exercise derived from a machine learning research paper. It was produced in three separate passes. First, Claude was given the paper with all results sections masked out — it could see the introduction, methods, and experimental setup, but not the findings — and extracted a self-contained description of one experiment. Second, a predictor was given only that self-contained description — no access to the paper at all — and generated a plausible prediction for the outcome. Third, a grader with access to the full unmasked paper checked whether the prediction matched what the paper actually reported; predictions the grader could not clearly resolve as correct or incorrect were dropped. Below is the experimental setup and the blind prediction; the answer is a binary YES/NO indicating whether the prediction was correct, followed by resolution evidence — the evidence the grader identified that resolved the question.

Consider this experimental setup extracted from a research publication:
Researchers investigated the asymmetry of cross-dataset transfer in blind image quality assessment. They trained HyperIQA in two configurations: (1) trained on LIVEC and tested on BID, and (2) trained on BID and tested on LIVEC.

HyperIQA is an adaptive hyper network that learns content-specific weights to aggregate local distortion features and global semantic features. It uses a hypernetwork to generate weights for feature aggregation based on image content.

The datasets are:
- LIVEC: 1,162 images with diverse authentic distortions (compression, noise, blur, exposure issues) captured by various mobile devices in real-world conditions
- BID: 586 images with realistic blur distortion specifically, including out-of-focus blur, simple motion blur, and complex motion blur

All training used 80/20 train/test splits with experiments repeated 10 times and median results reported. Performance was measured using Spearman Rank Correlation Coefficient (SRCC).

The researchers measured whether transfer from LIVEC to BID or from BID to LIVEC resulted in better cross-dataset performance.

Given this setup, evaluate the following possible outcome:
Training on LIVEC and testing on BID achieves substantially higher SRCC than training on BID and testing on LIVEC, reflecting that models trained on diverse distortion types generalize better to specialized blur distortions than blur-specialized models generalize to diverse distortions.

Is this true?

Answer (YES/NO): NO